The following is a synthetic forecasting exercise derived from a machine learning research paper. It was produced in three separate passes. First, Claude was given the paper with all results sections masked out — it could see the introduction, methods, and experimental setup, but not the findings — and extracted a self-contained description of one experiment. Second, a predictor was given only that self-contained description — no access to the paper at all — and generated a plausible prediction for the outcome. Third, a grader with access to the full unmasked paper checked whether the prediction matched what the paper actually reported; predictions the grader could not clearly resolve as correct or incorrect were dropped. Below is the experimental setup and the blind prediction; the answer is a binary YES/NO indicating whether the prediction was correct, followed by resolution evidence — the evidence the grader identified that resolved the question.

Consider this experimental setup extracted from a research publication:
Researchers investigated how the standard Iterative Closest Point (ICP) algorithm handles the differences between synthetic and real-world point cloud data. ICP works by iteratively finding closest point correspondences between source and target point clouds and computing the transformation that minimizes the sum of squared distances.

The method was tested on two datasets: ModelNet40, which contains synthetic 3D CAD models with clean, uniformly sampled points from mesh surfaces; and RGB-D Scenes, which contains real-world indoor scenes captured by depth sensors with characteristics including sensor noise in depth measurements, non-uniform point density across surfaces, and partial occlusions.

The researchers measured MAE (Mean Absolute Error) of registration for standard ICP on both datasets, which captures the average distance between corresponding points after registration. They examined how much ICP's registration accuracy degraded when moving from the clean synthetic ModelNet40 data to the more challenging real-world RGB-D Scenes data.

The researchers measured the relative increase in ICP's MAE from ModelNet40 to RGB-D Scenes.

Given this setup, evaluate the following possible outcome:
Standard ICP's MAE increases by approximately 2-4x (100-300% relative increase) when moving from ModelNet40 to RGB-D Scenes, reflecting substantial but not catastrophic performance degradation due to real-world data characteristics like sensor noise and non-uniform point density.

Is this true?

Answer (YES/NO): NO